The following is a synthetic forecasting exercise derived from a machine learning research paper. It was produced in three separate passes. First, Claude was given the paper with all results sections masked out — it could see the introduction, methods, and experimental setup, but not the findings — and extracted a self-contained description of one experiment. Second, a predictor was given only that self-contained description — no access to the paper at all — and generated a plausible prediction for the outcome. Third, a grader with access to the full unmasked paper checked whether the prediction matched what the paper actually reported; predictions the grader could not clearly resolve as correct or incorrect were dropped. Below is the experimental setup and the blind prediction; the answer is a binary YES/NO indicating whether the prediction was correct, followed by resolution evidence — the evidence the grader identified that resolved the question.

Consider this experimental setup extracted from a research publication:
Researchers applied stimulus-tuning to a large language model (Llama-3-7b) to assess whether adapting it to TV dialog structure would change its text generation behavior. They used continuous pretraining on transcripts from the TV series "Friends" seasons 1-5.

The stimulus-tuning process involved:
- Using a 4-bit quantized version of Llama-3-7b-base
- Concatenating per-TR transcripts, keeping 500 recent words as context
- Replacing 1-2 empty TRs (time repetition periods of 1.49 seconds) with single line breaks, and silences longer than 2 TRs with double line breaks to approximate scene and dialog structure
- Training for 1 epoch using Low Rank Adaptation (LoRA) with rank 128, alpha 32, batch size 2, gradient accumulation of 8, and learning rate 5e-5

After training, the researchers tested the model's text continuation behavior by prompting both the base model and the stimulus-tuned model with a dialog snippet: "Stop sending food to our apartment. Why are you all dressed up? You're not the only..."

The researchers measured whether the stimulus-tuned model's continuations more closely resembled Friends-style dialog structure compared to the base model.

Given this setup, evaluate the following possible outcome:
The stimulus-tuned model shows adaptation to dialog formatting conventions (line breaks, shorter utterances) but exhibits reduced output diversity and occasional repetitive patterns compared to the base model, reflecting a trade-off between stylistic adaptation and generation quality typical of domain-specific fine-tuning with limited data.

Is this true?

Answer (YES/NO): NO